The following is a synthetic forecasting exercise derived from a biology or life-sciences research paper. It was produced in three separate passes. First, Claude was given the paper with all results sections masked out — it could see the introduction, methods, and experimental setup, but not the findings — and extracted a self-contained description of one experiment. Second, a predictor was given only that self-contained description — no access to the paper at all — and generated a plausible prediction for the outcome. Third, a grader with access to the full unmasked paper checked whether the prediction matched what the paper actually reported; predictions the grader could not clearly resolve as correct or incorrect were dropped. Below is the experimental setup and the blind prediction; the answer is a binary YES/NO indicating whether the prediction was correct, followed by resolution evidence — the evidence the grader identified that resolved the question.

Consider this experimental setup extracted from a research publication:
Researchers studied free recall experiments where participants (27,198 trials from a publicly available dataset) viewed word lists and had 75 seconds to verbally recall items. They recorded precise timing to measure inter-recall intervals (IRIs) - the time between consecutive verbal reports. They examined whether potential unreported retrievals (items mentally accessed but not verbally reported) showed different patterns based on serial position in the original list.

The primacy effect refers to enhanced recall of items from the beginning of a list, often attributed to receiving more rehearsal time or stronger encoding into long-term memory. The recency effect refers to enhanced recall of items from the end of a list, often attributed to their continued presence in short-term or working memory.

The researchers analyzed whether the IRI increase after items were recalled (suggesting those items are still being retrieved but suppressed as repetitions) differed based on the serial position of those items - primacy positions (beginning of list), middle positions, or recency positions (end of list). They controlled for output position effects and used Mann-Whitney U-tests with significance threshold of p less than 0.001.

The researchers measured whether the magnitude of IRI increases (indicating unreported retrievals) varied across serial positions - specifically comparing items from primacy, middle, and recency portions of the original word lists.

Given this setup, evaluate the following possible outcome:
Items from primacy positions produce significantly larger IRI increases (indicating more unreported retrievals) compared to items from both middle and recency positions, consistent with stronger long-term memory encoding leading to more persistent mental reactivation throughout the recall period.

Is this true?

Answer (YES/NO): NO